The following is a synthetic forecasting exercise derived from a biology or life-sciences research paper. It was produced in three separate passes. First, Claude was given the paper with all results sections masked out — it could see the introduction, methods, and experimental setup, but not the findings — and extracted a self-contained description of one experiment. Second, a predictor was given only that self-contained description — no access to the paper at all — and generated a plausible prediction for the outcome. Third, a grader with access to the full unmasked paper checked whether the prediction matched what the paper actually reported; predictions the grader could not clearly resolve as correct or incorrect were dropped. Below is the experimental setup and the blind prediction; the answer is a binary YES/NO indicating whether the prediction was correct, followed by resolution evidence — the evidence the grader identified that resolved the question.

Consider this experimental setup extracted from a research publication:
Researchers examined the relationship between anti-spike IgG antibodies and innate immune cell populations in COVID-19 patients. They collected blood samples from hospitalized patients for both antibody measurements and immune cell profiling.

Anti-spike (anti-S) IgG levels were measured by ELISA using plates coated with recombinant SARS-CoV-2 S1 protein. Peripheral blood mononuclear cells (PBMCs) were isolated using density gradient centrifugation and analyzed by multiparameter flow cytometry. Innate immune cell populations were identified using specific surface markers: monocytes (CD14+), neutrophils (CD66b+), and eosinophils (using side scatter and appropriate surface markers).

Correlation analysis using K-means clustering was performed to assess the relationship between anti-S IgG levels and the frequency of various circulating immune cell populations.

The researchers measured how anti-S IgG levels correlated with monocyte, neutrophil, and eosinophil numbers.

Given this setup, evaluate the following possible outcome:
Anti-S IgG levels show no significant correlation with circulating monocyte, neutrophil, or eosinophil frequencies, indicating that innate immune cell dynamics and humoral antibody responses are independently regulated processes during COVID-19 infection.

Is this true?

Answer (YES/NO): NO